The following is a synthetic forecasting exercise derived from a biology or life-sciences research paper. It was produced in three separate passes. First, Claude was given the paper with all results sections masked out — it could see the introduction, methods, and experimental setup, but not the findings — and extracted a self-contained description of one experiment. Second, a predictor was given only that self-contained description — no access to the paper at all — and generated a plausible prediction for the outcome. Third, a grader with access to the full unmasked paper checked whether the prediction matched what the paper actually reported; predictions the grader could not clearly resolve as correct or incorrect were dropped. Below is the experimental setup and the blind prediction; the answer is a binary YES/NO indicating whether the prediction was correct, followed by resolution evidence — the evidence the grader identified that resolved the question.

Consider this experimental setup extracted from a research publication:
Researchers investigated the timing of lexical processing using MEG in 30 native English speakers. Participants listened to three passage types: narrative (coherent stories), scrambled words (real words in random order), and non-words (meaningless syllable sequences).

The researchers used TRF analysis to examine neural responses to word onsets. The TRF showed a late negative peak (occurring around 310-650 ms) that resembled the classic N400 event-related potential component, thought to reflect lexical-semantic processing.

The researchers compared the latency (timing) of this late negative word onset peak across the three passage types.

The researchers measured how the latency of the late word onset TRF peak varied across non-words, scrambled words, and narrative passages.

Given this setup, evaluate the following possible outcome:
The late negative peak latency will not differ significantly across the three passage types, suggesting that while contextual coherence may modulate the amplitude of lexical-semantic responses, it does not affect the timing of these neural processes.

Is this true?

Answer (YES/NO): NO